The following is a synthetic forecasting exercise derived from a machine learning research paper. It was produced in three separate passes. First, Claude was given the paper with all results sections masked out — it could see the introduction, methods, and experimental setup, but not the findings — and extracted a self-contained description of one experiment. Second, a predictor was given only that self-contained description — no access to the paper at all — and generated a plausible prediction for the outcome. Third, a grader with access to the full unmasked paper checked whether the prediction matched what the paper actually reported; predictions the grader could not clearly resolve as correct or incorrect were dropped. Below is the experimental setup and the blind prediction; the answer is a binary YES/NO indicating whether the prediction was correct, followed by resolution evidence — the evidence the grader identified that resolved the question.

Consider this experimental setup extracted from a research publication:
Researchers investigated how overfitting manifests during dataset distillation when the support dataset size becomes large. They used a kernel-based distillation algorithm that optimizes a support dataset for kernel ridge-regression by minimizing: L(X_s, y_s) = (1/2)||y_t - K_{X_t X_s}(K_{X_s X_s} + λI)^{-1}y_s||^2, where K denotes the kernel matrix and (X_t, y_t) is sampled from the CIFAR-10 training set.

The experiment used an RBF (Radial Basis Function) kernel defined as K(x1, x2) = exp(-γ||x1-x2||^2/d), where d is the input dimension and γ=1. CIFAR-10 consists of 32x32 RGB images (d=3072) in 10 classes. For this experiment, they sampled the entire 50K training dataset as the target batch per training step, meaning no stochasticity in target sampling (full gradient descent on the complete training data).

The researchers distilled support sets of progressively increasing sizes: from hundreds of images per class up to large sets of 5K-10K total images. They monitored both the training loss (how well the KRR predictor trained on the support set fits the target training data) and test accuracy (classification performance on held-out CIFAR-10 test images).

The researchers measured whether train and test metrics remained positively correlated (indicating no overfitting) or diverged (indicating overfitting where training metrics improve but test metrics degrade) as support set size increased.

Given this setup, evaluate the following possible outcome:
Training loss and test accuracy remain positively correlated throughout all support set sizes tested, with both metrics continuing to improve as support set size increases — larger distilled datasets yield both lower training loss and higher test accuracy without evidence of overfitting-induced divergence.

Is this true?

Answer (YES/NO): NO